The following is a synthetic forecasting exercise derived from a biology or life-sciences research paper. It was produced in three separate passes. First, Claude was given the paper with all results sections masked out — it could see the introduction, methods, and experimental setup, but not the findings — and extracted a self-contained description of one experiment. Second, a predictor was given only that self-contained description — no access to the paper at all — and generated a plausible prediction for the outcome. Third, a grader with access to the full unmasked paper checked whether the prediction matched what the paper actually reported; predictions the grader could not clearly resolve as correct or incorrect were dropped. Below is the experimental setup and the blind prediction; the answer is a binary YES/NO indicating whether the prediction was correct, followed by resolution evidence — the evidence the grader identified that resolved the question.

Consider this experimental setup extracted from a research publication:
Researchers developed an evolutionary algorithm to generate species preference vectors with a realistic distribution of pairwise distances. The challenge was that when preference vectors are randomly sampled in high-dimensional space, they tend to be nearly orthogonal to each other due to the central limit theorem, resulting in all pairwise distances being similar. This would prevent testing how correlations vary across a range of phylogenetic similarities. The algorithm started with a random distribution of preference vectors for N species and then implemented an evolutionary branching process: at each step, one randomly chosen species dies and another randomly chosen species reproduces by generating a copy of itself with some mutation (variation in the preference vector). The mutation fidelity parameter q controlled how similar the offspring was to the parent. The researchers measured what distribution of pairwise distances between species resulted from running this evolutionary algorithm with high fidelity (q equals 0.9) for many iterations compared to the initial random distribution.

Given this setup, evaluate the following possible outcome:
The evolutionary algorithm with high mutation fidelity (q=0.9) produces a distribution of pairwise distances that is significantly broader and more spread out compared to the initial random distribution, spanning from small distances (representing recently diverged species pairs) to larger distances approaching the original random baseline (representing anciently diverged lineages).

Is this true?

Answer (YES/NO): YES